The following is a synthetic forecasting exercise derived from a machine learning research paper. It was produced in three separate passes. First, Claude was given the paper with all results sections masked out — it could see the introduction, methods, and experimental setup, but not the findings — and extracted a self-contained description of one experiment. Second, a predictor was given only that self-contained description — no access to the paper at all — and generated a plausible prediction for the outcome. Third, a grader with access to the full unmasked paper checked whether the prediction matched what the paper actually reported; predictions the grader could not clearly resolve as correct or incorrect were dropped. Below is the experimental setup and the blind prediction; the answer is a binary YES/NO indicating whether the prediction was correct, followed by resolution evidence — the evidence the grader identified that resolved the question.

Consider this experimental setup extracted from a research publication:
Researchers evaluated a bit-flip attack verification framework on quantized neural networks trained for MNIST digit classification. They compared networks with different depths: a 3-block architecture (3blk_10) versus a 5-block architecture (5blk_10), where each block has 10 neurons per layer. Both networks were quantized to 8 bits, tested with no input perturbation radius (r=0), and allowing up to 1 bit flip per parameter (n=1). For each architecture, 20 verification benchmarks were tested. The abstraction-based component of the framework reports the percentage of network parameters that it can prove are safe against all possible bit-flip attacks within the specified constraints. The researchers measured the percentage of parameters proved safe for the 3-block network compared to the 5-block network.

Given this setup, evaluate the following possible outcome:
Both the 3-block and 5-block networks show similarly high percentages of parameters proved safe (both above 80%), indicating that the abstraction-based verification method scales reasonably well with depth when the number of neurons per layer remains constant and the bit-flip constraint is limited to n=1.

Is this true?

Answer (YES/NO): YES